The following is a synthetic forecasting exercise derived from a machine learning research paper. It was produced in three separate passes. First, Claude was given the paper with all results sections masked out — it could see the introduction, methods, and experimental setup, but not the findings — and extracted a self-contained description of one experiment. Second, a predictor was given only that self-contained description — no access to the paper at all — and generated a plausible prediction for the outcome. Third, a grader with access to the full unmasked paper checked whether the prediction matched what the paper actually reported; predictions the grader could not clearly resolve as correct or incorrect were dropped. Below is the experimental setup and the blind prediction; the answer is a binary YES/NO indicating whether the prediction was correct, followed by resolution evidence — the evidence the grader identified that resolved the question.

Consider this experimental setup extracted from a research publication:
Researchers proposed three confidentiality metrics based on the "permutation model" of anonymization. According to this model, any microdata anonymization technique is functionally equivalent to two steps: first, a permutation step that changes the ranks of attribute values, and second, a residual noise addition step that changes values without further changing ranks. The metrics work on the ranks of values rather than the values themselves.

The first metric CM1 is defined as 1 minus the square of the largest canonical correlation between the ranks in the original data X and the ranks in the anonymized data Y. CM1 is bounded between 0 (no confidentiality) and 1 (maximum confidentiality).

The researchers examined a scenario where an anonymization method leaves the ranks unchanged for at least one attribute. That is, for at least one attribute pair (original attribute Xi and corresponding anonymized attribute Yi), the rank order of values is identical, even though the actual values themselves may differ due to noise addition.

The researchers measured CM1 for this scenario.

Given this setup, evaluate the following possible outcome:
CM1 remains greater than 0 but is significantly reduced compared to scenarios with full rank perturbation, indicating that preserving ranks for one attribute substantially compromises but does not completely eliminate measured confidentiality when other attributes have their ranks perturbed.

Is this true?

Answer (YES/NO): NO